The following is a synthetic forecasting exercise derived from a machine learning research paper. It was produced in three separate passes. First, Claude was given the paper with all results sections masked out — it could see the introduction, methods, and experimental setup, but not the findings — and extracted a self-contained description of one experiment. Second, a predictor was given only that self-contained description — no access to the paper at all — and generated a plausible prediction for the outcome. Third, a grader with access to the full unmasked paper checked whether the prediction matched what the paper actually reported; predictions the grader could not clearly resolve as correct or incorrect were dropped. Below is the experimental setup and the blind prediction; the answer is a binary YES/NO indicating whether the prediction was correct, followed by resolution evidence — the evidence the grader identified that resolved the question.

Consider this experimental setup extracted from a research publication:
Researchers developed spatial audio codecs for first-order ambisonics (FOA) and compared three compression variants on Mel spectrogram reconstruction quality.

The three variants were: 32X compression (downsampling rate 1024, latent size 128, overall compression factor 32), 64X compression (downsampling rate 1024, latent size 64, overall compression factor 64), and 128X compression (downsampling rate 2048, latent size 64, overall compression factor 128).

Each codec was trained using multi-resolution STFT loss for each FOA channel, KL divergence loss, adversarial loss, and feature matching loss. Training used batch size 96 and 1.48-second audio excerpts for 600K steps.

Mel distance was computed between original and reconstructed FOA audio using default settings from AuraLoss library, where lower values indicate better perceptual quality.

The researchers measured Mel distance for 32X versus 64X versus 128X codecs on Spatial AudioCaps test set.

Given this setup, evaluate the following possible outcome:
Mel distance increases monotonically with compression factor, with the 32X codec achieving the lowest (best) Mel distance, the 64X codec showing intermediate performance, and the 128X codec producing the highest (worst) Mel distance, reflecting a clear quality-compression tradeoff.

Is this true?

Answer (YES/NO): NO